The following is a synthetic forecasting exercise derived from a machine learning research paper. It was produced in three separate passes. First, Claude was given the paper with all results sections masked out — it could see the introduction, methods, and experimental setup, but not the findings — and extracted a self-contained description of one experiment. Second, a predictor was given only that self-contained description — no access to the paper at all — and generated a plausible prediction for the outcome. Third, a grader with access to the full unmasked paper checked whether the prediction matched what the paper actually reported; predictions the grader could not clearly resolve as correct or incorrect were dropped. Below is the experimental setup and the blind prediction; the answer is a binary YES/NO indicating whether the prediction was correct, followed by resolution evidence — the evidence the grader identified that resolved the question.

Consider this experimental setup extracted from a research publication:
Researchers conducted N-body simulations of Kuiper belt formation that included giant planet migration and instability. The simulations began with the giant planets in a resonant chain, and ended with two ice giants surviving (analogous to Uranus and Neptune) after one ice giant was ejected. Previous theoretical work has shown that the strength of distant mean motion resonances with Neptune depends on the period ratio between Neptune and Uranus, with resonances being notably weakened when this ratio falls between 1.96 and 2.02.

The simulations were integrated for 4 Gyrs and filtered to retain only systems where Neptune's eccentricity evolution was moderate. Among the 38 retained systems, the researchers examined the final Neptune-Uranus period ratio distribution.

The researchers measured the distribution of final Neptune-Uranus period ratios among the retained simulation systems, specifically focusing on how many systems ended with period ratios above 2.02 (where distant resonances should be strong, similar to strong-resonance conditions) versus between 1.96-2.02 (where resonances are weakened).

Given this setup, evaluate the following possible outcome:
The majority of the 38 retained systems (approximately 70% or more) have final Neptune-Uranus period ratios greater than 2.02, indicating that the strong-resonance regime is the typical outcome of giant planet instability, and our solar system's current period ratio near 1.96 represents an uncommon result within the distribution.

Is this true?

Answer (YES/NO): YES